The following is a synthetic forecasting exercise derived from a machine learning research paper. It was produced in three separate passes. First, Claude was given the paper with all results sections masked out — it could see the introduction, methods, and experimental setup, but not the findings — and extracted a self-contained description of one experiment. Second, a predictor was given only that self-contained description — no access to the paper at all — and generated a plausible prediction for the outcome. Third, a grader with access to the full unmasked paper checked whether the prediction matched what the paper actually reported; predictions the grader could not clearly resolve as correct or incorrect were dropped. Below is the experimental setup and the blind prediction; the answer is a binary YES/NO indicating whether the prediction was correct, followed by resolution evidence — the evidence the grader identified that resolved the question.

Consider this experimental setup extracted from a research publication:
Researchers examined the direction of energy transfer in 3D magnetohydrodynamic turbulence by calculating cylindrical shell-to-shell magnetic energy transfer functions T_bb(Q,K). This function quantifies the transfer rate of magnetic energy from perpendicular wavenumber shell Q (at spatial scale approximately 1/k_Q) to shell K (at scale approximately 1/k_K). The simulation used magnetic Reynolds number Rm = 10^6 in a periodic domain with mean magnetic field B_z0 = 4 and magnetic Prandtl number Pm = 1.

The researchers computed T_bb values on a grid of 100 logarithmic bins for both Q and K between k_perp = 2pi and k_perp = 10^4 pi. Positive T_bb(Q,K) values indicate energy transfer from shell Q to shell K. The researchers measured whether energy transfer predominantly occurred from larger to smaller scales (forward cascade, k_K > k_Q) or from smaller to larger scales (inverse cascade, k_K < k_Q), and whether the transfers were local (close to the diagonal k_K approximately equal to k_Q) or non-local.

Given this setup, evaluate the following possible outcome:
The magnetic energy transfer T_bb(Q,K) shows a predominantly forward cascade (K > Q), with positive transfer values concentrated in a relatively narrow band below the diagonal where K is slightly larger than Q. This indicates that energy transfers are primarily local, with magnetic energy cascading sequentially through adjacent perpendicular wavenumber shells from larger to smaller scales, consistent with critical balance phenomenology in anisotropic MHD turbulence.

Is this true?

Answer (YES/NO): NO